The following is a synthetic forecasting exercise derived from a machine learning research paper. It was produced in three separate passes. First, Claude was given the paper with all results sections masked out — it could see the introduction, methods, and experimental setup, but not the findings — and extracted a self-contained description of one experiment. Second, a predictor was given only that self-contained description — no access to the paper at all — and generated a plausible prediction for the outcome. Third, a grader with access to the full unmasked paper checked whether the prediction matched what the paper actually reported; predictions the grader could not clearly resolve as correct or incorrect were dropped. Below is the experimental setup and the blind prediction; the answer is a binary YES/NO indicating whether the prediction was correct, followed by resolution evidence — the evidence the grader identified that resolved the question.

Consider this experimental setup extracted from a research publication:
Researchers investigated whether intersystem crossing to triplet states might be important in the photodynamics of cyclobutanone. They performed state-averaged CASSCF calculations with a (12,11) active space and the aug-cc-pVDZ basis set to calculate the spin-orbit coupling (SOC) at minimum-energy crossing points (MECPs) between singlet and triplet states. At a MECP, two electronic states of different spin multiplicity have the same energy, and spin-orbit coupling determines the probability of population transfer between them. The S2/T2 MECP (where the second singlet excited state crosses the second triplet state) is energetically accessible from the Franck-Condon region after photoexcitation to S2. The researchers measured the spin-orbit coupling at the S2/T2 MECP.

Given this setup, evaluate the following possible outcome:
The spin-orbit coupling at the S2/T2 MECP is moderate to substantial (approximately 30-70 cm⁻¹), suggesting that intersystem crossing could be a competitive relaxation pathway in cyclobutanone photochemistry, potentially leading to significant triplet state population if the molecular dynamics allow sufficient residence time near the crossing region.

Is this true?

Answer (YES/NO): NO